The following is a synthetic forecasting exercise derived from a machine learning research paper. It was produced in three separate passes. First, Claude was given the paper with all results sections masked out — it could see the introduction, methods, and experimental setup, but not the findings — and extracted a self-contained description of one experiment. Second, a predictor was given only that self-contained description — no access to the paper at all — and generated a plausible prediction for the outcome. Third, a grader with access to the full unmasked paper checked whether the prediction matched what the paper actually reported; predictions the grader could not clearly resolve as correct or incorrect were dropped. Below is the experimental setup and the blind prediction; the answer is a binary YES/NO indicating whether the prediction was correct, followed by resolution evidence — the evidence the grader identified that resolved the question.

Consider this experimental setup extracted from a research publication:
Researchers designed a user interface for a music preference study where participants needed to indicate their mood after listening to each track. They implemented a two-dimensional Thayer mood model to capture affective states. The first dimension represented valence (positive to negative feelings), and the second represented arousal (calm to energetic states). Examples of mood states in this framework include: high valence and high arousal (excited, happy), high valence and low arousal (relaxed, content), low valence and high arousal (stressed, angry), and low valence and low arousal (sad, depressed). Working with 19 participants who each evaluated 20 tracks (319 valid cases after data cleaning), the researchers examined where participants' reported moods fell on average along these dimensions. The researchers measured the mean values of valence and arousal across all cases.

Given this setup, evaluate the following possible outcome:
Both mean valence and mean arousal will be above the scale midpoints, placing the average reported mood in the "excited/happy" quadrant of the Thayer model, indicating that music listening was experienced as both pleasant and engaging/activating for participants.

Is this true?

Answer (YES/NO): NO